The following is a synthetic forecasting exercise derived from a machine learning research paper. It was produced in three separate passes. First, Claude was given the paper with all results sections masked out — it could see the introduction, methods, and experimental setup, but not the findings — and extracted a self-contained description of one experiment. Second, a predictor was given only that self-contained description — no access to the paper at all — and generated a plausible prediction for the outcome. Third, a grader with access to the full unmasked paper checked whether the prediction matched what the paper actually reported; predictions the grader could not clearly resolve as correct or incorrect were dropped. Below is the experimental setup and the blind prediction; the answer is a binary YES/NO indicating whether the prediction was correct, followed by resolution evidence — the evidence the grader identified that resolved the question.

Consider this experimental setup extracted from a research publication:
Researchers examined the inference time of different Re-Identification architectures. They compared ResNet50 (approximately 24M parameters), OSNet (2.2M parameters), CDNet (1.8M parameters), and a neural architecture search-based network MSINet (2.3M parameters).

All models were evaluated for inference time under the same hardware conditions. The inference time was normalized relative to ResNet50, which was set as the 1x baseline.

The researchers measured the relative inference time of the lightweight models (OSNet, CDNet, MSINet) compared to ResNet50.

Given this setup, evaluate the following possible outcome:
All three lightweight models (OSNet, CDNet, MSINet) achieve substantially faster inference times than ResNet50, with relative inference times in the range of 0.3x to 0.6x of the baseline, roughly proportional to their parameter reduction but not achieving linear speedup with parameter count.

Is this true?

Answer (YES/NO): NO